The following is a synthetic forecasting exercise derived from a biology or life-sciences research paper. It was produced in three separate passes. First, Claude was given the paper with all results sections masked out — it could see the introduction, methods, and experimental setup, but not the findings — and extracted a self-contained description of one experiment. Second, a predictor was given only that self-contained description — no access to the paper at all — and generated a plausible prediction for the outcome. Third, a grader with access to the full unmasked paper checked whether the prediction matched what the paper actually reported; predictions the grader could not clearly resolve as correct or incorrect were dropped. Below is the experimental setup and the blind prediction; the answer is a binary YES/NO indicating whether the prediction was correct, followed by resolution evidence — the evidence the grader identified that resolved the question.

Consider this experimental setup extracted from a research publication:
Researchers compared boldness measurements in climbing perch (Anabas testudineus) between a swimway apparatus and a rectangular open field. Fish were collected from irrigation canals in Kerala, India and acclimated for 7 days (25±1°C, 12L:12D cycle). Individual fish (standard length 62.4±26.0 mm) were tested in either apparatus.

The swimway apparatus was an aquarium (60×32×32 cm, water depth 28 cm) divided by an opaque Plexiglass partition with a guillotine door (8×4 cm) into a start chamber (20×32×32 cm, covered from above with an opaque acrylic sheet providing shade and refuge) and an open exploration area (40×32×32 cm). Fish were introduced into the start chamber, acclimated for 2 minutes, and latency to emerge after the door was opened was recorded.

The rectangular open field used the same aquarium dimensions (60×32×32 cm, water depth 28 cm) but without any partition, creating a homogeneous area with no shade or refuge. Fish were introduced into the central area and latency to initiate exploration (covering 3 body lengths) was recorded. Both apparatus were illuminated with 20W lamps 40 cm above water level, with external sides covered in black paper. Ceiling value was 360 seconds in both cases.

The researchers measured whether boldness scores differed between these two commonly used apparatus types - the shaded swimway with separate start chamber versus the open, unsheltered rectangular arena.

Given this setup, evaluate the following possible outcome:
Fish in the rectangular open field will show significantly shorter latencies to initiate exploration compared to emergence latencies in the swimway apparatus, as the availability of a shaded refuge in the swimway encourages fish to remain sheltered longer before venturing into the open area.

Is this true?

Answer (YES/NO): YES